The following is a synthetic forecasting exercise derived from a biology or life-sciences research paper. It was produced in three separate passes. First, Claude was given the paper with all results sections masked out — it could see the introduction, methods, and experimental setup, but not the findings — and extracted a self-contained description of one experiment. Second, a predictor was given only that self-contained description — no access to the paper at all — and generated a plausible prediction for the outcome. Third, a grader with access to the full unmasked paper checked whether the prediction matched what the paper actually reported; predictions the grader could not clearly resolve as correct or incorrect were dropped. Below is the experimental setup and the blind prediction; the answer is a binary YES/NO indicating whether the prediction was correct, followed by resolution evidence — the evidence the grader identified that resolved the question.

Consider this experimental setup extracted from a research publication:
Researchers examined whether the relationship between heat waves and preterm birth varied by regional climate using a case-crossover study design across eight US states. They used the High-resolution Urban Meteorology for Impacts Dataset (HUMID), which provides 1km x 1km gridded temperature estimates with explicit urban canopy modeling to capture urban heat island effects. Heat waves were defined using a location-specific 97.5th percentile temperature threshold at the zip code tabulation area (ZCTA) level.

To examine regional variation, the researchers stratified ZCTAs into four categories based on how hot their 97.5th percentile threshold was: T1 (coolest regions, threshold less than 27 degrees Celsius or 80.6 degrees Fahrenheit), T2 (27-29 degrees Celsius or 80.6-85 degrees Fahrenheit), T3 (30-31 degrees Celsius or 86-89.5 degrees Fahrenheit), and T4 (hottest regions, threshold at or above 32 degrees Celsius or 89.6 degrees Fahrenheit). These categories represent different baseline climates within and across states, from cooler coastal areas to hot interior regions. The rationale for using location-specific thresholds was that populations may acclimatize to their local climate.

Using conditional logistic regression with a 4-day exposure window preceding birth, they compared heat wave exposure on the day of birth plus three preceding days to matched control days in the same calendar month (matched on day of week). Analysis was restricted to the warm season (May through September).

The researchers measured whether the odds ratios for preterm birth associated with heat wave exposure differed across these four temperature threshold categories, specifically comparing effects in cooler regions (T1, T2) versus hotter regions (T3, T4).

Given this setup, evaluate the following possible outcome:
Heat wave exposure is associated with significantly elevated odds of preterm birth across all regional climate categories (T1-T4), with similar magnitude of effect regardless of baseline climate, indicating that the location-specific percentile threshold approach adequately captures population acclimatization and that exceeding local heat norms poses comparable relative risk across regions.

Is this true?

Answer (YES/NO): NO